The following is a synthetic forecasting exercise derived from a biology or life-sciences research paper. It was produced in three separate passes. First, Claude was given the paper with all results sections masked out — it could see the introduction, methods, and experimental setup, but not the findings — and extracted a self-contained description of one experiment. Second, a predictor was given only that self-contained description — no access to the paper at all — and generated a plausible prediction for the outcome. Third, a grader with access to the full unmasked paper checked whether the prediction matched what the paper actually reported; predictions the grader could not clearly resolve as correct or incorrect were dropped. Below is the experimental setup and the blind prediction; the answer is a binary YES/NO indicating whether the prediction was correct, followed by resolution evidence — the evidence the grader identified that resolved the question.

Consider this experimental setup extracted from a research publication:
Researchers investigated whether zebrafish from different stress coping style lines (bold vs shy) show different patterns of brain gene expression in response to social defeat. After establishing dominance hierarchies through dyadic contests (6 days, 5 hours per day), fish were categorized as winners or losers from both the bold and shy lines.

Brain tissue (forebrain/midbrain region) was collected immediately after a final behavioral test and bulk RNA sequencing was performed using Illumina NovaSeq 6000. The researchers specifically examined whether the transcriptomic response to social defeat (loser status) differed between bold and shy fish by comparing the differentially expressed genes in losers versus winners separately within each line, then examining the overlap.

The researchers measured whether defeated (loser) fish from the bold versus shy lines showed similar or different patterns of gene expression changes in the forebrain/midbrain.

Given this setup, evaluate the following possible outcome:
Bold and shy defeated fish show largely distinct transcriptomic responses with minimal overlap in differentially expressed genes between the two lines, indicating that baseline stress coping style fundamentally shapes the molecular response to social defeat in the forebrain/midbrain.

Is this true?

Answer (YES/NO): YES